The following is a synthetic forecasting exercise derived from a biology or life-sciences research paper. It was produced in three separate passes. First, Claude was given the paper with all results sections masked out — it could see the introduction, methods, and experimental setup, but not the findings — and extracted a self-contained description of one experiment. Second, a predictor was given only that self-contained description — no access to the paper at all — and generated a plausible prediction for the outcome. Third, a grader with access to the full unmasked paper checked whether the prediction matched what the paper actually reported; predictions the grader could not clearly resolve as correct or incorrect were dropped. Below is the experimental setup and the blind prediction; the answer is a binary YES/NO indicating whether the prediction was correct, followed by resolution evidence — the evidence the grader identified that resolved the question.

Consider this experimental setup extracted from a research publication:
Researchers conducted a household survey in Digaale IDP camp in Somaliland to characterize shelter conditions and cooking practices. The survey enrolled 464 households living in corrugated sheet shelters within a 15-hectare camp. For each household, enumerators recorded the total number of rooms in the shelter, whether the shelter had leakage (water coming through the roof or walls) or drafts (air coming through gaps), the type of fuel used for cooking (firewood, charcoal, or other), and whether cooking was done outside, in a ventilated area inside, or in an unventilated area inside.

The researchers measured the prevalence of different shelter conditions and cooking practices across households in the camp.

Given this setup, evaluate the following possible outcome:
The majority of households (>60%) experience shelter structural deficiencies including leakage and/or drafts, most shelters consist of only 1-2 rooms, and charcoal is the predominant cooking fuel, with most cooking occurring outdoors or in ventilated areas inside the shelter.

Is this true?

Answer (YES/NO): NO